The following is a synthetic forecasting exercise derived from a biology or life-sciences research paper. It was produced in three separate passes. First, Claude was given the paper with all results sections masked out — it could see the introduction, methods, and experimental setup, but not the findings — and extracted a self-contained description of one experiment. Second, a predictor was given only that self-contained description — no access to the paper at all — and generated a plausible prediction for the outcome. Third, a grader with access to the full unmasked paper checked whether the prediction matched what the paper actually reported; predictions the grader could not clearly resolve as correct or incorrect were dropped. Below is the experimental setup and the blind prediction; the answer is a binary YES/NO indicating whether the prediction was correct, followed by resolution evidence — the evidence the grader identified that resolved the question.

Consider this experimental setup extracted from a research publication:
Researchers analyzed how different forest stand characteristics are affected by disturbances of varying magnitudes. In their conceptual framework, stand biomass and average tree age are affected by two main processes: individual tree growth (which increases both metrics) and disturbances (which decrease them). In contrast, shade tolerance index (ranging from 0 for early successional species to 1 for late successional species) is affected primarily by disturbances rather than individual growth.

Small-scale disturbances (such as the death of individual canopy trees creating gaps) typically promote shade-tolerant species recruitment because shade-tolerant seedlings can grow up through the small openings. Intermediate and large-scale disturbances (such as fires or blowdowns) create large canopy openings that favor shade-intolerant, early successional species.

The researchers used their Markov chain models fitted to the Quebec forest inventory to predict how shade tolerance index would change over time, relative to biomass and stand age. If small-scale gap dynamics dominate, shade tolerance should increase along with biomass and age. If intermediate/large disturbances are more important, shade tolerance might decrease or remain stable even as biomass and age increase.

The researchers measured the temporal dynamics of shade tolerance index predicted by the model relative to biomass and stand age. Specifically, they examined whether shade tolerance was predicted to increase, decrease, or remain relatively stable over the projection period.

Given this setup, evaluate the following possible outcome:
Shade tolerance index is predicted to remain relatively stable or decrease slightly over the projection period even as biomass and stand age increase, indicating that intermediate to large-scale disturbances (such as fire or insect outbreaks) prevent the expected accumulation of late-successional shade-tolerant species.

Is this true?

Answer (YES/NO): YES